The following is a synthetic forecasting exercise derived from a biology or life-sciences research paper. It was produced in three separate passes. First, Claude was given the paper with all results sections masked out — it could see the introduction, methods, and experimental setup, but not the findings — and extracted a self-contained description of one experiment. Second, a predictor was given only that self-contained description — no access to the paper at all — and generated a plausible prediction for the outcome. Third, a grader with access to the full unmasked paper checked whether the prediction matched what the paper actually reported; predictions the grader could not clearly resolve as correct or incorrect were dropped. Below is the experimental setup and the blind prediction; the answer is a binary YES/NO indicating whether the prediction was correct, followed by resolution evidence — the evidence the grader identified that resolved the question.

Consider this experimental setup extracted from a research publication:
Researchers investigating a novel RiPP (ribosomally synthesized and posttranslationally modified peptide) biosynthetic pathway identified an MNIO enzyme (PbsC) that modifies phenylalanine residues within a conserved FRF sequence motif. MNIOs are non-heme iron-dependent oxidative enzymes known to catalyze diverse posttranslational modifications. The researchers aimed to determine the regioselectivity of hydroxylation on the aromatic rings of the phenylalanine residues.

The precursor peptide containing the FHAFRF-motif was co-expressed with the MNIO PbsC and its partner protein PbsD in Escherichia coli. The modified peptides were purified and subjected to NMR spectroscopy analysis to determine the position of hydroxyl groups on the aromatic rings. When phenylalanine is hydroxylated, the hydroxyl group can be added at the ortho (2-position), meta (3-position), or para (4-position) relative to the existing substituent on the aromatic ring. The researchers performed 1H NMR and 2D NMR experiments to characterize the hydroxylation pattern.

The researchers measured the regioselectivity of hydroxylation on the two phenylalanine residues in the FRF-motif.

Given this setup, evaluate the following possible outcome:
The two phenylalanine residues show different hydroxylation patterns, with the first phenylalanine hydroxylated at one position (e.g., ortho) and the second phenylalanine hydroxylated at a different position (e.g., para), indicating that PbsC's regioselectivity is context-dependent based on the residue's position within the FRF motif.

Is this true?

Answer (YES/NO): NO